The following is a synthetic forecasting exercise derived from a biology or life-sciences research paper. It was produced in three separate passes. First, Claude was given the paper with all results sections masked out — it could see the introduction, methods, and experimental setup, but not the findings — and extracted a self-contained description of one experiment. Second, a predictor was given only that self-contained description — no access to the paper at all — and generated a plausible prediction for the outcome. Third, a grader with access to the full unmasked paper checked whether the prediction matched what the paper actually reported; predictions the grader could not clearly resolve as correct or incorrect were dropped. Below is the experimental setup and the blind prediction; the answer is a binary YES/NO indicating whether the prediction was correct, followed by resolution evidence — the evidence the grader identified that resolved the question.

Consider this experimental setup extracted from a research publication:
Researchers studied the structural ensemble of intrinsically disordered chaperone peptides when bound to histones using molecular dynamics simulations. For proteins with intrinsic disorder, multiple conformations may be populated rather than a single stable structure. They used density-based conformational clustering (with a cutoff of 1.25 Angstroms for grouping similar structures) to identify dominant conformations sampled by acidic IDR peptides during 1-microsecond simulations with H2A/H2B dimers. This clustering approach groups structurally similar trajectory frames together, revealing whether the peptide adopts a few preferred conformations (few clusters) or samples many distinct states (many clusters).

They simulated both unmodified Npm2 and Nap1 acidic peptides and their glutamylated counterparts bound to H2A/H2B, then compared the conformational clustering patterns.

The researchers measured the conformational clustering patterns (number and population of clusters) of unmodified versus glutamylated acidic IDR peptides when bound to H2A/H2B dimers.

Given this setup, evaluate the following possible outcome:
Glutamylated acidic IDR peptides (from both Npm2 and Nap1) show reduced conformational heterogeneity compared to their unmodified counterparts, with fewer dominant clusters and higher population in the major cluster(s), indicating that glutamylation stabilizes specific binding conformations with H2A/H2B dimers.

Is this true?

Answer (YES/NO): YES